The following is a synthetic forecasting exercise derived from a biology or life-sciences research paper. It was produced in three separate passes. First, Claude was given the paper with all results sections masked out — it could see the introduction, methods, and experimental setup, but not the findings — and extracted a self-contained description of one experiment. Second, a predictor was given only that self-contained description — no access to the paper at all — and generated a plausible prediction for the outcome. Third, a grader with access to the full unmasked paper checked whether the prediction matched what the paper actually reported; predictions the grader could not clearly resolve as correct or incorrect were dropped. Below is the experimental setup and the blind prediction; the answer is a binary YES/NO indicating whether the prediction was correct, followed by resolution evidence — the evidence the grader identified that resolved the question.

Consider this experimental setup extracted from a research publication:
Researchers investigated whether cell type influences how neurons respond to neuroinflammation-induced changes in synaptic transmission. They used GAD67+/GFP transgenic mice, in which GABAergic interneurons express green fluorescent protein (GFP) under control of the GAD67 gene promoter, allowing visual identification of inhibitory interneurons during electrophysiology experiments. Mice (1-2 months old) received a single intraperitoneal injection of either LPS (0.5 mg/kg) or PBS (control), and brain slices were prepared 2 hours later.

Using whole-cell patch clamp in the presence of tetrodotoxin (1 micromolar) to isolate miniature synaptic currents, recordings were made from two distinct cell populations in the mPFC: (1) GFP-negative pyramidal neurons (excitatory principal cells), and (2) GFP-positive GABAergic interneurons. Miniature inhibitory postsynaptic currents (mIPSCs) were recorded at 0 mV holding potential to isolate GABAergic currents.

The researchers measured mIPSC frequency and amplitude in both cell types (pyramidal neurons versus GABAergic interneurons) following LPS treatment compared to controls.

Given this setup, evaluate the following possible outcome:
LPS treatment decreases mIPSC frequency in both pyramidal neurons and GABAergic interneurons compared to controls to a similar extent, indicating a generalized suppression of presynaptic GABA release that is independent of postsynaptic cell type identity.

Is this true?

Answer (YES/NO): NO